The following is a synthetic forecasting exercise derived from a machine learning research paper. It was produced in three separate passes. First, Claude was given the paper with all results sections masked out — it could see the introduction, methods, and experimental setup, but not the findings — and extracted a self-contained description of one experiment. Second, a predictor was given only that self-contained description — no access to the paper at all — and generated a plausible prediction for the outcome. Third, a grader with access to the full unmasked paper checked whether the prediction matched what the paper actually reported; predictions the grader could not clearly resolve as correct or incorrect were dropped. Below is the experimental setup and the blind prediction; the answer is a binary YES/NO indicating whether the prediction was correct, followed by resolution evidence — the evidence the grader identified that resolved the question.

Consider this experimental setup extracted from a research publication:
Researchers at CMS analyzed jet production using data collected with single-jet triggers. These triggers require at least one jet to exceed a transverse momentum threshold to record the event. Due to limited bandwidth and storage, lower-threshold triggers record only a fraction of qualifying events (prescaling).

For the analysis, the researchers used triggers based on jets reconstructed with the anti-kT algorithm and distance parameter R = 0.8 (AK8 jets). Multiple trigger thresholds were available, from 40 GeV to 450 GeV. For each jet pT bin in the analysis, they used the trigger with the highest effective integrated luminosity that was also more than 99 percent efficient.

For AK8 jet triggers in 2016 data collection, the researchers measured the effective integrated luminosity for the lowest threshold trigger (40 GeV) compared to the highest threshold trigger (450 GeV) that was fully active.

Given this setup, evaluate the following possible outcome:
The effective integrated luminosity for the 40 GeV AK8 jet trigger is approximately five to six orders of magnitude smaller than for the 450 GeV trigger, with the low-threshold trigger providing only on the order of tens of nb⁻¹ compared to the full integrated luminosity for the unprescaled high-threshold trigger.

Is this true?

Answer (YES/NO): YES